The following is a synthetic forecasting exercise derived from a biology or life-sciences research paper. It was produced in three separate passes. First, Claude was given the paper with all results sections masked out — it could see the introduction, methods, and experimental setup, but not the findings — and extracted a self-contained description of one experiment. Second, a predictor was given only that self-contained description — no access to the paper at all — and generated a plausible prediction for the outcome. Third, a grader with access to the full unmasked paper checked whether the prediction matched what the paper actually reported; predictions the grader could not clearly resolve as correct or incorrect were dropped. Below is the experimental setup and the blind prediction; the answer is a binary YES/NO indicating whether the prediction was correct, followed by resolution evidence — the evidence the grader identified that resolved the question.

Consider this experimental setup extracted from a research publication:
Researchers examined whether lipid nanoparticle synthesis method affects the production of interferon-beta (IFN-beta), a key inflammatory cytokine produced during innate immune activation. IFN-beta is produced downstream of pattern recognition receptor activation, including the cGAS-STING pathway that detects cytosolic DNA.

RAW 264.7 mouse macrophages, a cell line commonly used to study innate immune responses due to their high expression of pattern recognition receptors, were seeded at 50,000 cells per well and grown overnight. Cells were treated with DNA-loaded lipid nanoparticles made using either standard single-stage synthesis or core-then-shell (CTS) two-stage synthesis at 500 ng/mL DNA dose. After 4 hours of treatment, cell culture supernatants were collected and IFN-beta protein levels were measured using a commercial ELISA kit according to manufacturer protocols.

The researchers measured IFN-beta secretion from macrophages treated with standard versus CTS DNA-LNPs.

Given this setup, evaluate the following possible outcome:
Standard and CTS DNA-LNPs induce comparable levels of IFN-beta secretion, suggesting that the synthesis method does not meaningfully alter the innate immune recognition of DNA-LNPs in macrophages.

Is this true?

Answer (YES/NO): NO